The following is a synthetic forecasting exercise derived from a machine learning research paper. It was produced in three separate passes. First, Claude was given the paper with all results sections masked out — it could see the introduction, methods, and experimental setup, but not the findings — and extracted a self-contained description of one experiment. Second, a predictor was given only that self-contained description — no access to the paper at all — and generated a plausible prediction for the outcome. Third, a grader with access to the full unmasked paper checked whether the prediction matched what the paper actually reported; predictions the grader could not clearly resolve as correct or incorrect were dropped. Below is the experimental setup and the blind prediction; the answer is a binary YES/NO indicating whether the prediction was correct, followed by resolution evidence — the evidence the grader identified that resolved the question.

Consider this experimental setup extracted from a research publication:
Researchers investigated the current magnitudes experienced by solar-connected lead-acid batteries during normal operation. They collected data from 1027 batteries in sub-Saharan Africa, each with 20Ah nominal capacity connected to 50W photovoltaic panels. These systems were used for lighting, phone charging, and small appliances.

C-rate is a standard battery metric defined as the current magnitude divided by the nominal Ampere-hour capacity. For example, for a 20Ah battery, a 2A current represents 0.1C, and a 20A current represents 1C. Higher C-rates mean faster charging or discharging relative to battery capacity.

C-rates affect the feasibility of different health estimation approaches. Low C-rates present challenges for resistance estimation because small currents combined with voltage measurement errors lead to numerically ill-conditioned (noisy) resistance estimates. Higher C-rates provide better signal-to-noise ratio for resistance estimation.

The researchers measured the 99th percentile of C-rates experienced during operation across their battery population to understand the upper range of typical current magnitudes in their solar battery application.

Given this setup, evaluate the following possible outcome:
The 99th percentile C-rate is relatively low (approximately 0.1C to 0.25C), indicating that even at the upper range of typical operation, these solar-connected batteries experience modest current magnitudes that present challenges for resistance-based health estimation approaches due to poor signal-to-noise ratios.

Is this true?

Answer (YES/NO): YES